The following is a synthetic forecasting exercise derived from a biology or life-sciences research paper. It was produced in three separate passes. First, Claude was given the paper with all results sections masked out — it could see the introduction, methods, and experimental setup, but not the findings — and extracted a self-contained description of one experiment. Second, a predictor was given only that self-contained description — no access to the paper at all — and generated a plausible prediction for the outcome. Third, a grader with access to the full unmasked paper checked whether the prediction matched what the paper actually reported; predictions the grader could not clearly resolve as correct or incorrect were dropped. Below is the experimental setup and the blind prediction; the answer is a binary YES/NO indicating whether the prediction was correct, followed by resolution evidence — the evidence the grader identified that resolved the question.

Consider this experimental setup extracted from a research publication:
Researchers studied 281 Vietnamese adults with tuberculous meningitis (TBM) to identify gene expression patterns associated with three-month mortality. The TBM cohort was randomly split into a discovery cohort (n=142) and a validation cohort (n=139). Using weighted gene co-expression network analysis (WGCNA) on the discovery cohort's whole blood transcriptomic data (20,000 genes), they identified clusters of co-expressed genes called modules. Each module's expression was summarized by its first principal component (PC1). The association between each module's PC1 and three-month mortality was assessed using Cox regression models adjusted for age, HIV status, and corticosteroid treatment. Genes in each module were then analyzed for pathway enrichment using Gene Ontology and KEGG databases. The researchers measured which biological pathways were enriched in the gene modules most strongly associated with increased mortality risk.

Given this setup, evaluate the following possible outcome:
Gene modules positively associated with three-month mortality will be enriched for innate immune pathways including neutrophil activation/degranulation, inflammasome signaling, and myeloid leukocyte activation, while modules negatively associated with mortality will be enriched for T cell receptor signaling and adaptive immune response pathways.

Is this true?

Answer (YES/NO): NO